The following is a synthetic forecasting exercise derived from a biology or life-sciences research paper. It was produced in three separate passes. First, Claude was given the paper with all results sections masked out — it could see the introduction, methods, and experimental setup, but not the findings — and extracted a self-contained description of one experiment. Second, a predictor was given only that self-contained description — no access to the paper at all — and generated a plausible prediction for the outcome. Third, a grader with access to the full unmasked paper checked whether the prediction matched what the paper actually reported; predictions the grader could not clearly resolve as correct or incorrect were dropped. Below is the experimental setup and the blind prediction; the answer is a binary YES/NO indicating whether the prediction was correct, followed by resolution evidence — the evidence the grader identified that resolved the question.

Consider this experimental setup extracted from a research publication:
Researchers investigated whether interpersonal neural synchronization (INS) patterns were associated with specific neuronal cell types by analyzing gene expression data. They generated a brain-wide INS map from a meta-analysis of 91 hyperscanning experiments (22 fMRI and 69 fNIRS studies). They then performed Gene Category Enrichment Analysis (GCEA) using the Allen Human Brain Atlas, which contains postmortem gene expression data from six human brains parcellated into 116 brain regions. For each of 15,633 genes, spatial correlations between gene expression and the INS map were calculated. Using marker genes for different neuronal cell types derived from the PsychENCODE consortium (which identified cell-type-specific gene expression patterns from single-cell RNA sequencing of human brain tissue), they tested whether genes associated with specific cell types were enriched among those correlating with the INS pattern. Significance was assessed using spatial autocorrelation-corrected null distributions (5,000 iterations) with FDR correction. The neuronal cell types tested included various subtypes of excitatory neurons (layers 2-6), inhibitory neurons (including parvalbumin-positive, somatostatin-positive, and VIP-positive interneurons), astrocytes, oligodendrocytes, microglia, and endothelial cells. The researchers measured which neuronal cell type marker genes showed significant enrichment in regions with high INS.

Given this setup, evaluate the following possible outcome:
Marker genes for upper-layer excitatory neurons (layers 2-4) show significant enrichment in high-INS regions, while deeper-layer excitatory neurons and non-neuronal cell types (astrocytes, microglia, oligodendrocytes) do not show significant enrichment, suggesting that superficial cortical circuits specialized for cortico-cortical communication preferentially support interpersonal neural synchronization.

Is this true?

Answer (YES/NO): NO